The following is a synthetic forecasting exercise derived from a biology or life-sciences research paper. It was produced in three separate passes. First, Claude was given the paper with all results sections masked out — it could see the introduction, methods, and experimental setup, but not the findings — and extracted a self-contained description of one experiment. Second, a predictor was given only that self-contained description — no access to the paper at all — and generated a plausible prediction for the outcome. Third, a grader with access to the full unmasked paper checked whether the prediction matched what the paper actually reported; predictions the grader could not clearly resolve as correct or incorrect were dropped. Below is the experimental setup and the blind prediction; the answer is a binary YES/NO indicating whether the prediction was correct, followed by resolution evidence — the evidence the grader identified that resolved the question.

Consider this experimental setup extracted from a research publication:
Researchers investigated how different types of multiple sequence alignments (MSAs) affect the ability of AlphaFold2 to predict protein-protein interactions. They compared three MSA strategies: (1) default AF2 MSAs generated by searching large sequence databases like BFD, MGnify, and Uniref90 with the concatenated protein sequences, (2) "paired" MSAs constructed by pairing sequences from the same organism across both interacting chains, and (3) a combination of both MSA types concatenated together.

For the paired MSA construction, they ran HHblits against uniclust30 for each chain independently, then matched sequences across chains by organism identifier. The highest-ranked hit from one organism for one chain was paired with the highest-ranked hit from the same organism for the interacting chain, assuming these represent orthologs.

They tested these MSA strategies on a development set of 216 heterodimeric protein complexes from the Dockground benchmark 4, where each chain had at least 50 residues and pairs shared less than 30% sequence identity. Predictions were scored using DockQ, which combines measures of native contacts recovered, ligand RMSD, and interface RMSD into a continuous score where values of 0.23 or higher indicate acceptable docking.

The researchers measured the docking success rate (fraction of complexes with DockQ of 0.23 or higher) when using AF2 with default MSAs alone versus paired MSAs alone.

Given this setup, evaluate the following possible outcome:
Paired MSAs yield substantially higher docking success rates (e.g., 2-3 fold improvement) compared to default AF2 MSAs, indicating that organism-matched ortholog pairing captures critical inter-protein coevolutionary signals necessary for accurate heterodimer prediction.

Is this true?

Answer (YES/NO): NO